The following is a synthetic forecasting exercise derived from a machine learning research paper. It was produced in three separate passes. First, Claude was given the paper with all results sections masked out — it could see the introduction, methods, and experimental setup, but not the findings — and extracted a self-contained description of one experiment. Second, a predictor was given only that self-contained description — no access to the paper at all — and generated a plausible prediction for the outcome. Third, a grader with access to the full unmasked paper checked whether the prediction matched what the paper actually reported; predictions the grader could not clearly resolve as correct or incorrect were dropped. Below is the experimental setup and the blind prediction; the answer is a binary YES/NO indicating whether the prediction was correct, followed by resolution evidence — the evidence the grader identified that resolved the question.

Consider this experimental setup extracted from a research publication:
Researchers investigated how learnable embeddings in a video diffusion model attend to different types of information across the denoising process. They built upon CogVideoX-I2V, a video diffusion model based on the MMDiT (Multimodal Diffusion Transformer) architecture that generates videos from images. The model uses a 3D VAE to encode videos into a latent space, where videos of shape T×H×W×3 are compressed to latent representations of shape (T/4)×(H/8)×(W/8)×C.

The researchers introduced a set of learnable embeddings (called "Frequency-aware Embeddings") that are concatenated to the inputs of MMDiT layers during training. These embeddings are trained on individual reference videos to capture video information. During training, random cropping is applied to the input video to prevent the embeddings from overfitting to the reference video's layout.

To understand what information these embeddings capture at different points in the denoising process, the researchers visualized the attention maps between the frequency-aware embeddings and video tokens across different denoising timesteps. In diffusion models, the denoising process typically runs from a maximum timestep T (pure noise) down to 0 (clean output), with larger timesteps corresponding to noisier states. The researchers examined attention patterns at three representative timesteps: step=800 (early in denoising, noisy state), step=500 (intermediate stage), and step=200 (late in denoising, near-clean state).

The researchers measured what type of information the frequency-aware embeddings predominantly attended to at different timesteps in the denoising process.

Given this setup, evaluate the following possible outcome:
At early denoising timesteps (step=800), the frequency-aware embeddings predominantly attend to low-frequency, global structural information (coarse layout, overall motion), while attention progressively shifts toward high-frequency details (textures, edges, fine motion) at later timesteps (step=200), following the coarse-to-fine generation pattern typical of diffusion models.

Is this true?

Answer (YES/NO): NO